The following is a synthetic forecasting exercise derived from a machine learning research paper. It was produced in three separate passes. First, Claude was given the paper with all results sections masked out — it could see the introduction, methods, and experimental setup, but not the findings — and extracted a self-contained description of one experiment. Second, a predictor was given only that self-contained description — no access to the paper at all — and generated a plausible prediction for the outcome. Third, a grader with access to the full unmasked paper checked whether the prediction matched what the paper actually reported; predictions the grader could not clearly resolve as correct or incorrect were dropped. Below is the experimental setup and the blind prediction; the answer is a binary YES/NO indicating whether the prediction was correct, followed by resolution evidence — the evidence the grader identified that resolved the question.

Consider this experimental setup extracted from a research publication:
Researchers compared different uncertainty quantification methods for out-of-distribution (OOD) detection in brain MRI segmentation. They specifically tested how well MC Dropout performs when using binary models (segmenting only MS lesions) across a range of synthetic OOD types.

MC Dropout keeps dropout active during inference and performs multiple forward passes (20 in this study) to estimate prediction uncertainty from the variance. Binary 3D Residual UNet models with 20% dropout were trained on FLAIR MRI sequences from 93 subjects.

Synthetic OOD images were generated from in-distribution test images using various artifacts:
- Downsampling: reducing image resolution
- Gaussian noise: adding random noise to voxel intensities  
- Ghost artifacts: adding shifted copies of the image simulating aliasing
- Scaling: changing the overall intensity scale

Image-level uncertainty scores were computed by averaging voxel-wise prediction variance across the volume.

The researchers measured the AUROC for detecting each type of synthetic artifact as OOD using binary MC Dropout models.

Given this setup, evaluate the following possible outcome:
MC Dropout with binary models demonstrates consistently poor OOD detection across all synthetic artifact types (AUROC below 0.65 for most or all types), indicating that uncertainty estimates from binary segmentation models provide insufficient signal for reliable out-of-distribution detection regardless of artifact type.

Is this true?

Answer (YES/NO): YES